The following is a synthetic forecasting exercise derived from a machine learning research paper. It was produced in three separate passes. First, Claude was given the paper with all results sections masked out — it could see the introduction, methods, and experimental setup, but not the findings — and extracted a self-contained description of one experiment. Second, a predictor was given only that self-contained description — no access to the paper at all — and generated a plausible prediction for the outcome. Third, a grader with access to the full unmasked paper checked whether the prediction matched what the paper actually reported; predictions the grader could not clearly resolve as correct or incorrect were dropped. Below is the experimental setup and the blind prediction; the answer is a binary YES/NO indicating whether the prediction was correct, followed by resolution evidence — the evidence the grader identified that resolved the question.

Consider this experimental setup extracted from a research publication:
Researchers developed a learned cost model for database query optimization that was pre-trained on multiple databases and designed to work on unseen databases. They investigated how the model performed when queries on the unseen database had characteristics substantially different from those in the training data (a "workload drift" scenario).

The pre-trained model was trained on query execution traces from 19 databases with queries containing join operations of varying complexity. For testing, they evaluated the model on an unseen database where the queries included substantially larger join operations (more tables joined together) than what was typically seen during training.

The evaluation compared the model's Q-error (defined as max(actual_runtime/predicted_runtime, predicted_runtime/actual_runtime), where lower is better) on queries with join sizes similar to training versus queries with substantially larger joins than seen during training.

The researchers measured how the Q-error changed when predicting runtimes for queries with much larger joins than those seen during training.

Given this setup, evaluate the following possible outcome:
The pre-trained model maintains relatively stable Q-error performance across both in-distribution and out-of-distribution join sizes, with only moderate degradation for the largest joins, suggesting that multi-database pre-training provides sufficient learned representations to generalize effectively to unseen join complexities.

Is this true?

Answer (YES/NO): YES